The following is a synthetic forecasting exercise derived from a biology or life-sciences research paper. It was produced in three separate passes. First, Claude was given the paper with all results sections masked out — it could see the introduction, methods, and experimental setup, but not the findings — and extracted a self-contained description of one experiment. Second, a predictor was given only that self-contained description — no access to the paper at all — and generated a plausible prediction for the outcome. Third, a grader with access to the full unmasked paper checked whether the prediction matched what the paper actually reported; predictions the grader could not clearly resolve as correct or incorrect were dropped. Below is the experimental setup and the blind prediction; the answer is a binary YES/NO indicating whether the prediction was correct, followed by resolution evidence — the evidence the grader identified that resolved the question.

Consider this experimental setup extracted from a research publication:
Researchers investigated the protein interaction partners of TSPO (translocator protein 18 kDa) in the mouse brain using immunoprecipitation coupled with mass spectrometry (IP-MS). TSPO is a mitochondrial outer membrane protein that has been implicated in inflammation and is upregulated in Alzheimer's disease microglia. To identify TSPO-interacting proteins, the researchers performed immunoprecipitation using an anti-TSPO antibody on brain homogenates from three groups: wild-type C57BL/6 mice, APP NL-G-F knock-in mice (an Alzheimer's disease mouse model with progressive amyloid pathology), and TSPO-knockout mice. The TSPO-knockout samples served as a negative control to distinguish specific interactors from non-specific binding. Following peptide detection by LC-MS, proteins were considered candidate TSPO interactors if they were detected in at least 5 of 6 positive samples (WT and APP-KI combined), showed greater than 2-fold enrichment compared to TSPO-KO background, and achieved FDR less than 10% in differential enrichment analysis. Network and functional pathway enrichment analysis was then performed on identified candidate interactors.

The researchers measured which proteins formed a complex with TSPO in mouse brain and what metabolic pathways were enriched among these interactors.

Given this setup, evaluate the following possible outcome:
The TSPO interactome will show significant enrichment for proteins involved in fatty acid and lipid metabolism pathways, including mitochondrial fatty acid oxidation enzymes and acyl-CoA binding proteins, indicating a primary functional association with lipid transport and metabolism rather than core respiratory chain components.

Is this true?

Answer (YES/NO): NO